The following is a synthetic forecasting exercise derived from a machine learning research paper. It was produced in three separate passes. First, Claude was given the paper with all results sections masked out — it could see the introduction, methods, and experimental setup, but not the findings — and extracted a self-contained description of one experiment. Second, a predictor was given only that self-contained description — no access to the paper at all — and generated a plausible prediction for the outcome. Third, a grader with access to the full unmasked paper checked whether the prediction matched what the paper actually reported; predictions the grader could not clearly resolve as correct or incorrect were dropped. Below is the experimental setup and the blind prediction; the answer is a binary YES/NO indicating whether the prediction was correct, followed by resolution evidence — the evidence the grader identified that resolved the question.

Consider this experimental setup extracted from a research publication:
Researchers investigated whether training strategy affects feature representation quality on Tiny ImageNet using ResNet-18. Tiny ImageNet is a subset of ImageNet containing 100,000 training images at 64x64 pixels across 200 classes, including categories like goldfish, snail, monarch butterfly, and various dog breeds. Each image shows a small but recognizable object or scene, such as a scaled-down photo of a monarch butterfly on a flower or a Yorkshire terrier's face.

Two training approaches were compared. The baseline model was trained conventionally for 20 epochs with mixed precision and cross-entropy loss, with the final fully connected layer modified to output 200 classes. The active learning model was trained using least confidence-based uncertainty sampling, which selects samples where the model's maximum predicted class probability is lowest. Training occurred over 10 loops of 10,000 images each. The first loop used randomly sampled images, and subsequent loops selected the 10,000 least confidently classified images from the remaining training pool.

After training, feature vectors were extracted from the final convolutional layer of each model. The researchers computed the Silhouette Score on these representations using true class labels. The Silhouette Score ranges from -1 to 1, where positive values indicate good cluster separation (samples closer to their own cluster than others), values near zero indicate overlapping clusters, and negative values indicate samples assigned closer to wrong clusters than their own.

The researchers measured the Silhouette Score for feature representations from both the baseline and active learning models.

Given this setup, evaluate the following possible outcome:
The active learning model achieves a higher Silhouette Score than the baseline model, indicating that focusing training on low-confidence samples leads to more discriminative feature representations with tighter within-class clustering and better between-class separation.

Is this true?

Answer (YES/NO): NO